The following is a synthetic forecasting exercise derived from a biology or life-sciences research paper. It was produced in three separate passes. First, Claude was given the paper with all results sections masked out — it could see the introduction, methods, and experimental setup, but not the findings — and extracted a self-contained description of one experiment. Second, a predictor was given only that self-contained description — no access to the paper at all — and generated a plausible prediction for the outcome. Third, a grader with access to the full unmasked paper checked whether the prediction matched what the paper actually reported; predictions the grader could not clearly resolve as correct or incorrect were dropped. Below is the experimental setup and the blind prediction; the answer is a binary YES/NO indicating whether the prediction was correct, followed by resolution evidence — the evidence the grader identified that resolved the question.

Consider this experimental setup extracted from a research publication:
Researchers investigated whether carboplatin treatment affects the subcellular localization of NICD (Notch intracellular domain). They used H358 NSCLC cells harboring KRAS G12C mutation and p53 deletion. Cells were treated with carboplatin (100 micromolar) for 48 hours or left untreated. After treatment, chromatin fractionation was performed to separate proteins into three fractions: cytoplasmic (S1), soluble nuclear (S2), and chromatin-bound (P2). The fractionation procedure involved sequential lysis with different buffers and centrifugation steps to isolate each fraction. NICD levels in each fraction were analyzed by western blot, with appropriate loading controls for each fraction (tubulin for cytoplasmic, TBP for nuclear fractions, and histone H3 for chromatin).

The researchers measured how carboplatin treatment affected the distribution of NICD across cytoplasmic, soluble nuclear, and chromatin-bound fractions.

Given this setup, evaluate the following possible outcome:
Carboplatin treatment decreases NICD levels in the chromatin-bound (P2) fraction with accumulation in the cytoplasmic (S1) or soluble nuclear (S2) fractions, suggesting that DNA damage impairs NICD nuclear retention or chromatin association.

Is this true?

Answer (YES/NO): NO